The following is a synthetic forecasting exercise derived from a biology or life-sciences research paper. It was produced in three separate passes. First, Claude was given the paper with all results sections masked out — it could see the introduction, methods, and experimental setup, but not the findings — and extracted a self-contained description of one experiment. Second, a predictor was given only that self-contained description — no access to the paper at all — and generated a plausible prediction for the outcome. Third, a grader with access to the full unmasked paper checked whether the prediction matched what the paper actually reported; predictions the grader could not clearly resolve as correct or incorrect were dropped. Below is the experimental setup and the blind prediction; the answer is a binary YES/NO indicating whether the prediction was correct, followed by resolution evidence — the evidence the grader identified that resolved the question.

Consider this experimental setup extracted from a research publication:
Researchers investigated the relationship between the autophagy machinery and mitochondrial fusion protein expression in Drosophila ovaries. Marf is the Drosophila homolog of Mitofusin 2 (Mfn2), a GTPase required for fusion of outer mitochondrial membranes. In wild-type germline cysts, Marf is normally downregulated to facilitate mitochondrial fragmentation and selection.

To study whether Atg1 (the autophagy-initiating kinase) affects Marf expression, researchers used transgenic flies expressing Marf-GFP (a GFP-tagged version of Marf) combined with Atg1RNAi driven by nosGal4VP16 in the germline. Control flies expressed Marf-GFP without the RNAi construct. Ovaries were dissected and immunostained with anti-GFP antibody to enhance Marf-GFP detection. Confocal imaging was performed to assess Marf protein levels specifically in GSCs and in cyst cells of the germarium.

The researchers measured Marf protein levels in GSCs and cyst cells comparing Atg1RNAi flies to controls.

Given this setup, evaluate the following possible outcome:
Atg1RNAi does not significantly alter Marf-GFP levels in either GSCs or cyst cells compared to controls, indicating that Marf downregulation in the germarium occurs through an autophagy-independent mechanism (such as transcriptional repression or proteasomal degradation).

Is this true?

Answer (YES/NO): NO